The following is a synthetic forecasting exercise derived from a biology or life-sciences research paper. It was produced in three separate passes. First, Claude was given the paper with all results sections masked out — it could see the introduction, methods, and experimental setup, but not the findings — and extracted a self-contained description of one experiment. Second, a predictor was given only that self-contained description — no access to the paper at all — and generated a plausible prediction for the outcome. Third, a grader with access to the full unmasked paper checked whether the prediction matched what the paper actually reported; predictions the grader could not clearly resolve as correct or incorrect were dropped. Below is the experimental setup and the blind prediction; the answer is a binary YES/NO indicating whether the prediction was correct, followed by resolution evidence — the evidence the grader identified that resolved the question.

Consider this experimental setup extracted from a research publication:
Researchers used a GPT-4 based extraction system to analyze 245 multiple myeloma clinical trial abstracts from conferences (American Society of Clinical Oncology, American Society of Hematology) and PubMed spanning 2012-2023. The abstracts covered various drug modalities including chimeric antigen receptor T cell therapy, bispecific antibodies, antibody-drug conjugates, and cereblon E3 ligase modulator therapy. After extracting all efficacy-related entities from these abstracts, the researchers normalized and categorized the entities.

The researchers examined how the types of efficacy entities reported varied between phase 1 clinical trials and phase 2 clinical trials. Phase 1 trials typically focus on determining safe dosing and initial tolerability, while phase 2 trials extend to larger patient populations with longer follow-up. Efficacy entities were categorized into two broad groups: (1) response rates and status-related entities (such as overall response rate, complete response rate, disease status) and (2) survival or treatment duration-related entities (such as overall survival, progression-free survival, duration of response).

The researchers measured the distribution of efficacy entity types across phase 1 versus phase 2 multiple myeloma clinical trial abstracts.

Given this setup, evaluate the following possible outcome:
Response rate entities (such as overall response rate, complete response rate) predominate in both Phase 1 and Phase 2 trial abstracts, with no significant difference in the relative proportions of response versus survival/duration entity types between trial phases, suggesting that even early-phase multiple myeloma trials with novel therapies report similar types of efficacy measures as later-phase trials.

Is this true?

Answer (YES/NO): NO